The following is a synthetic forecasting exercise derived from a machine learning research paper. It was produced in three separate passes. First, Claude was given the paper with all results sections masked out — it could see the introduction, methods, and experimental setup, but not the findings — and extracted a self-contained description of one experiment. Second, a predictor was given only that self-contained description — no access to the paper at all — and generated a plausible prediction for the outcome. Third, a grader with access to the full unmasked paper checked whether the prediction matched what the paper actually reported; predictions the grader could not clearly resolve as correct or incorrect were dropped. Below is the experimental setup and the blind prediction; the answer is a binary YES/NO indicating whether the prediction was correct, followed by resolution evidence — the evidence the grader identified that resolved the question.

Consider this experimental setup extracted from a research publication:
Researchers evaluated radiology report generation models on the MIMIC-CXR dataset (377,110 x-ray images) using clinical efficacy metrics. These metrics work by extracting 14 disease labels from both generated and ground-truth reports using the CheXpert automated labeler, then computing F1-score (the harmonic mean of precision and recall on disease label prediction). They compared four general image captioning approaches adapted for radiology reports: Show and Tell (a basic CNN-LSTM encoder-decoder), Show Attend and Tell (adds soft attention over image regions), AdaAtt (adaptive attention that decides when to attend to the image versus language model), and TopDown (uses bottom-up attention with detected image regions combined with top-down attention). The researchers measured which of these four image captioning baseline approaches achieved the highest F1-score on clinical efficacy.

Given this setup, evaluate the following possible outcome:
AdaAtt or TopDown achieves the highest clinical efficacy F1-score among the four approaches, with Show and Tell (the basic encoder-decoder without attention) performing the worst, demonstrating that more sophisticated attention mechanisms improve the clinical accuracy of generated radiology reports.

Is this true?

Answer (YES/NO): YES